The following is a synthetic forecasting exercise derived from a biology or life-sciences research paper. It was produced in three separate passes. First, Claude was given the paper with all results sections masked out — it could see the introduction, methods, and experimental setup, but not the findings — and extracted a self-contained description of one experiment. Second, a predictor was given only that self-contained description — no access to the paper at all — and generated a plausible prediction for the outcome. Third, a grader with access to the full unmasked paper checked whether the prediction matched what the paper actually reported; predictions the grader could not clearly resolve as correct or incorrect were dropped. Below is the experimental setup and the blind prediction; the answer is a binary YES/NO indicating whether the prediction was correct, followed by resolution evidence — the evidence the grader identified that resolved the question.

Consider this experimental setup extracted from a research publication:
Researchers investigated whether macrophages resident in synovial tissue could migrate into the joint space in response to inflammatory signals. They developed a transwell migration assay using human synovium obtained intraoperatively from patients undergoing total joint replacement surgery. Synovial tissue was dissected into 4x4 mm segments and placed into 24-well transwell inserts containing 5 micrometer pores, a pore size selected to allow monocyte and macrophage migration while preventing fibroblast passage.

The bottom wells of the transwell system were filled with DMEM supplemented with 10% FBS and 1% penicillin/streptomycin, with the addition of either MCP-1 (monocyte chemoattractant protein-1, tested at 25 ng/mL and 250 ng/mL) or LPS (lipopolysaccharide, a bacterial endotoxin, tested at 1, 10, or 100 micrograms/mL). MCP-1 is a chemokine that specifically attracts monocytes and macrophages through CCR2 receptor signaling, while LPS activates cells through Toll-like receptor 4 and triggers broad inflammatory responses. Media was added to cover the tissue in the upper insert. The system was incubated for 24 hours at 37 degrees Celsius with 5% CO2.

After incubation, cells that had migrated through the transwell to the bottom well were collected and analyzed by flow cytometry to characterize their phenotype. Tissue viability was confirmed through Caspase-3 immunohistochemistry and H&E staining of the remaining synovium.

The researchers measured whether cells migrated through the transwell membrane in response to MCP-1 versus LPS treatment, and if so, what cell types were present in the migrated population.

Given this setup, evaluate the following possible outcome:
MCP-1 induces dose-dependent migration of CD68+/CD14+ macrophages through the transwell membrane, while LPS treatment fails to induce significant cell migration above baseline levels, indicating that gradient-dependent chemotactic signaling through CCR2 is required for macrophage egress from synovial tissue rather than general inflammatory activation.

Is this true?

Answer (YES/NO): NO